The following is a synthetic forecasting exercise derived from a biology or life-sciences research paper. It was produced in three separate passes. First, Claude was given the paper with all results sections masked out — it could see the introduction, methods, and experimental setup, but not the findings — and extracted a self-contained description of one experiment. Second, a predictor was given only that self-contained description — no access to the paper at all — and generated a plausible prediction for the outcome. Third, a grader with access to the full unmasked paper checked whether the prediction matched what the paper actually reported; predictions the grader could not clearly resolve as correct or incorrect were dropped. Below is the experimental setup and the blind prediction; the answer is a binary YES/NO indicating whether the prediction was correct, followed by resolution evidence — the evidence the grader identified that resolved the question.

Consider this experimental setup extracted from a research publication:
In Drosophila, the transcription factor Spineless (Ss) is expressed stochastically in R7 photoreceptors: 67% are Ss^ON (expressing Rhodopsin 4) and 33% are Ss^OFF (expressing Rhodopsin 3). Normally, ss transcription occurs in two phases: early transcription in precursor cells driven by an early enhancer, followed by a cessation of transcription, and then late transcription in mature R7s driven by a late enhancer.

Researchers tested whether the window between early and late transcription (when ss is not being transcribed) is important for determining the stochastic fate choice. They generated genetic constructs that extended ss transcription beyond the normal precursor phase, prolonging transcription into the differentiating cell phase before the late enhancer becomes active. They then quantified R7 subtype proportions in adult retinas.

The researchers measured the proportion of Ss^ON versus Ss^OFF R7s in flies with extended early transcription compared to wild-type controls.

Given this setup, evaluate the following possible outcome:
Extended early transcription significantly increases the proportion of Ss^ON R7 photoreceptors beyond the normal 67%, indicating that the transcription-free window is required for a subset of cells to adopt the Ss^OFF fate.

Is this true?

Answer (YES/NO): YES